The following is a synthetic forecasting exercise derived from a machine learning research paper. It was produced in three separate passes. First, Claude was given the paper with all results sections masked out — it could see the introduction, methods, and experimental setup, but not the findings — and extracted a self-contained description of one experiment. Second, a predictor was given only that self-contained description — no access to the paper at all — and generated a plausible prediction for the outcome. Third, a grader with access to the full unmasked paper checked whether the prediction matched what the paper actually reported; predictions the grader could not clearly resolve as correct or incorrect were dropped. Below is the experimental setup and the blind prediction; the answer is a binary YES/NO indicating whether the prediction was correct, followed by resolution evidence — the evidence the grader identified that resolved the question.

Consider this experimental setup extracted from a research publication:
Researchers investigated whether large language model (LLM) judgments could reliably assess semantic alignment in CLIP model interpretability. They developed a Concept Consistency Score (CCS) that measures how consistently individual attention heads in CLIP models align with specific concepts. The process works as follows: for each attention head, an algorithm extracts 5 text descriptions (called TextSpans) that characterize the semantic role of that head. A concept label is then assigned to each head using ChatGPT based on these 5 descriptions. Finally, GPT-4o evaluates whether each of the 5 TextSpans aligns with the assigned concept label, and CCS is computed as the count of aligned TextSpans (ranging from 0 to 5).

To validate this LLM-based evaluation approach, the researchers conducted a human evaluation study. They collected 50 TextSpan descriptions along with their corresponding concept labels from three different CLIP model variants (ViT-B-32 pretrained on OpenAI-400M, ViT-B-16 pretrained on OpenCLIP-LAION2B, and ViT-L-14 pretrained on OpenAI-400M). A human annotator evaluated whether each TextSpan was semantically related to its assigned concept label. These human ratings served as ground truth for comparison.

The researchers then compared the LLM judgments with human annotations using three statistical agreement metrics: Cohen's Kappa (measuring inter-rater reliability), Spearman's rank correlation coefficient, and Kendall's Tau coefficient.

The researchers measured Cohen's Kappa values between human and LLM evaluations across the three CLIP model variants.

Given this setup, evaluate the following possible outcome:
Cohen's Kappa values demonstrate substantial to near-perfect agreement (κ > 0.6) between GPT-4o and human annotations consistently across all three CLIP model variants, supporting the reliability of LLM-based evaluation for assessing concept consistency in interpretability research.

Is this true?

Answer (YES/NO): YES